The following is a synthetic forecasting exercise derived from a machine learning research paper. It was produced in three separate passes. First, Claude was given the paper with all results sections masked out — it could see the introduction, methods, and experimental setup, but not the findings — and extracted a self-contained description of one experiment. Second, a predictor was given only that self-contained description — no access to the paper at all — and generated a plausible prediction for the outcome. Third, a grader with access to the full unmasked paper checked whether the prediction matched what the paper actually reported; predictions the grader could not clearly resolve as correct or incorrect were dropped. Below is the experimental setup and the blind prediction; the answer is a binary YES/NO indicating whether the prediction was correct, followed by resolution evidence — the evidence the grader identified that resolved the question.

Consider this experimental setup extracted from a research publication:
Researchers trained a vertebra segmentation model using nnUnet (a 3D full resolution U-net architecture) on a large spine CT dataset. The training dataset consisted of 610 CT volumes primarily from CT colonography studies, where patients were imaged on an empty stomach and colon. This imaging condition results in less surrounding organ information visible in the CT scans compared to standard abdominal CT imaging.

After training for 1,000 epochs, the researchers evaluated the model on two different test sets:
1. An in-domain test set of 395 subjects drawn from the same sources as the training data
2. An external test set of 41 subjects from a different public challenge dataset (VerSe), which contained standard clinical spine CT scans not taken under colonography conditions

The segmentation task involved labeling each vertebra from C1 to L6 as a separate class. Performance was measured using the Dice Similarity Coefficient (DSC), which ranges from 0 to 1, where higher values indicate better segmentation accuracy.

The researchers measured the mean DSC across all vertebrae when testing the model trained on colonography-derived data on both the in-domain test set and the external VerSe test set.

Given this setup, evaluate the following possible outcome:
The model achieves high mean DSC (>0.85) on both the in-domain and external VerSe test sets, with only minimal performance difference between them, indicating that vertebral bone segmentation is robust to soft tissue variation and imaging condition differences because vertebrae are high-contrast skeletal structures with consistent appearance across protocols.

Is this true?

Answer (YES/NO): NO